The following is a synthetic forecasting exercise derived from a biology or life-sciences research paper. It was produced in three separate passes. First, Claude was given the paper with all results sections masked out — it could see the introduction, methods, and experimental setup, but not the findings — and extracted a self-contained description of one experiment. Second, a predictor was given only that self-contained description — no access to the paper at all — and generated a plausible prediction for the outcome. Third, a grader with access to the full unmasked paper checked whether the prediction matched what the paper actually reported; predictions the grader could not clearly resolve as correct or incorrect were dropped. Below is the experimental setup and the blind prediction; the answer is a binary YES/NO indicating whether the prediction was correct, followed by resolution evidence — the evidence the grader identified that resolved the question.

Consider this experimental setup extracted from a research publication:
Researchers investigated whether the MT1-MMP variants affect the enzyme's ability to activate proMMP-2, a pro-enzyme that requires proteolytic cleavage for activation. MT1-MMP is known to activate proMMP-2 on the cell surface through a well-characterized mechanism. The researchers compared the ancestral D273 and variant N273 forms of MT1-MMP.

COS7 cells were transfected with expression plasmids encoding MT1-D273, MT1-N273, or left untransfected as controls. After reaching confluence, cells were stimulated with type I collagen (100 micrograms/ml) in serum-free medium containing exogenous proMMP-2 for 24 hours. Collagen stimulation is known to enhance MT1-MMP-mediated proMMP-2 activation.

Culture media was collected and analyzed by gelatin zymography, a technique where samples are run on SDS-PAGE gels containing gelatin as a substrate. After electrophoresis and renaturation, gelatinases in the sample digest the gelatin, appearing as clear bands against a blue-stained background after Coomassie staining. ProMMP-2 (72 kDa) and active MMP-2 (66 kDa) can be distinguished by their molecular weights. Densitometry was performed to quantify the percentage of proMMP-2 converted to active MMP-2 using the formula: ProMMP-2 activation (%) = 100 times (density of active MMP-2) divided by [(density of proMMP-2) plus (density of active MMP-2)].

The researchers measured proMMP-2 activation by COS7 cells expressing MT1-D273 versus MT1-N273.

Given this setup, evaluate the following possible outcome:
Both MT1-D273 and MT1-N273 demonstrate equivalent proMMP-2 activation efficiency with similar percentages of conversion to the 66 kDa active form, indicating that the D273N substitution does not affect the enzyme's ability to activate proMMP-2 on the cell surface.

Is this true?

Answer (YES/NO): NO